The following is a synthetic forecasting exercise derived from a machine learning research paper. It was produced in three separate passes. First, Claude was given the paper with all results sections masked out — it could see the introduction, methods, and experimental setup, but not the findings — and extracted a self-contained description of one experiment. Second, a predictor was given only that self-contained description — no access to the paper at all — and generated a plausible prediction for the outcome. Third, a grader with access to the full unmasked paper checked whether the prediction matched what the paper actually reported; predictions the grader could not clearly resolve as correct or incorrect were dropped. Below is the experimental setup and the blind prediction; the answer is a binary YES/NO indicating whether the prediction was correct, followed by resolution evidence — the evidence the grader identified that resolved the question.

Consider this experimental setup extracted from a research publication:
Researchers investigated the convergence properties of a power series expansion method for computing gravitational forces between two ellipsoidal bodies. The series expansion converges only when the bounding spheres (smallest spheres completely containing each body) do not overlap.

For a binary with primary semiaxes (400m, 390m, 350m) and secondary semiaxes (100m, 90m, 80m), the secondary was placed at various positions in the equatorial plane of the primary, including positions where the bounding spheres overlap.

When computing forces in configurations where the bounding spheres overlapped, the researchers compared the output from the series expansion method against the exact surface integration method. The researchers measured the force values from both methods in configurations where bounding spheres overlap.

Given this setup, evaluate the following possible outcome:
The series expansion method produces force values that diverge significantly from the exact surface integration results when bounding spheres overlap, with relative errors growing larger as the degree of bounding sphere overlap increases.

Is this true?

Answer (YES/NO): YES